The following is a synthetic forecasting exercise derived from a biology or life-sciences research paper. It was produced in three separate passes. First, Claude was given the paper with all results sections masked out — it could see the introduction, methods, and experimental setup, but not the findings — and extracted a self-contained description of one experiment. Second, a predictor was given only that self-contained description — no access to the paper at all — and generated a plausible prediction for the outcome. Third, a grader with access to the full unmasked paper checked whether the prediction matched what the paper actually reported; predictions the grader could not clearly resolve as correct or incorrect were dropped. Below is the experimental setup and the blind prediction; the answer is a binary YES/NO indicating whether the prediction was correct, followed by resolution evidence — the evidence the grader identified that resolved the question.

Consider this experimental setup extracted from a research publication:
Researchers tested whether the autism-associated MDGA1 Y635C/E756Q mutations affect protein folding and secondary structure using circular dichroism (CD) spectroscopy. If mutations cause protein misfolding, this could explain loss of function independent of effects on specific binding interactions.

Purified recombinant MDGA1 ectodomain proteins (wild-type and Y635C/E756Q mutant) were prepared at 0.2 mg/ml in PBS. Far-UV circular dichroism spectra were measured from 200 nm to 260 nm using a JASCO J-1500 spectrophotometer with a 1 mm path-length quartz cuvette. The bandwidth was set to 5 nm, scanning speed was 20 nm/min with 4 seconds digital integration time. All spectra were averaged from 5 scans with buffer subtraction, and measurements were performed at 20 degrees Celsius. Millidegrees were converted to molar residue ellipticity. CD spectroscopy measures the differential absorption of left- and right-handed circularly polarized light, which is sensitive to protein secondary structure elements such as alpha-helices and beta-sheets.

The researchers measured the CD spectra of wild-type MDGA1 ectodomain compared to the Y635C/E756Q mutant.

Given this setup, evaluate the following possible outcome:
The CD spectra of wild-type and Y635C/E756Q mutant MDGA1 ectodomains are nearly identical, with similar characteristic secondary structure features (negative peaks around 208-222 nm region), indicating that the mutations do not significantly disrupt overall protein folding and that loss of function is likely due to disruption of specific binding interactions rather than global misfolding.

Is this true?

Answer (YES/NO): YES